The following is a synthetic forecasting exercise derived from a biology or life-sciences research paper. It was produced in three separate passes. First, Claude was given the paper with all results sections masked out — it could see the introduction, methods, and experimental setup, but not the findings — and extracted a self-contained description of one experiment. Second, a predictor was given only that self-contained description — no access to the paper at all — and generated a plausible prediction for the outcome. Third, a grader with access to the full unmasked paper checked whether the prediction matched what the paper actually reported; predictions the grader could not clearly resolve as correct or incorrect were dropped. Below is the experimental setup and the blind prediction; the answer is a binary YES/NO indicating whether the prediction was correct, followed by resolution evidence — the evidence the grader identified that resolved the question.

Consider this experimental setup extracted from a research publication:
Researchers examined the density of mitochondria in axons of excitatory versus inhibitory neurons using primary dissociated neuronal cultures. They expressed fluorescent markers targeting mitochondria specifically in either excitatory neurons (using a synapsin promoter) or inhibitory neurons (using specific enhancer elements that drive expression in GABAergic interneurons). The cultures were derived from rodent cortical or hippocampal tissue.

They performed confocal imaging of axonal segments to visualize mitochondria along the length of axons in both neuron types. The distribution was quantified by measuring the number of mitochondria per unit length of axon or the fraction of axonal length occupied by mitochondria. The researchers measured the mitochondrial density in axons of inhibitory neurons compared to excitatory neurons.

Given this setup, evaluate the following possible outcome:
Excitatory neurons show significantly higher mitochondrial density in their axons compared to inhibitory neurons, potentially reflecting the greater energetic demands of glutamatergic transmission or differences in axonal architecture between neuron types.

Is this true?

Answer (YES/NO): NO